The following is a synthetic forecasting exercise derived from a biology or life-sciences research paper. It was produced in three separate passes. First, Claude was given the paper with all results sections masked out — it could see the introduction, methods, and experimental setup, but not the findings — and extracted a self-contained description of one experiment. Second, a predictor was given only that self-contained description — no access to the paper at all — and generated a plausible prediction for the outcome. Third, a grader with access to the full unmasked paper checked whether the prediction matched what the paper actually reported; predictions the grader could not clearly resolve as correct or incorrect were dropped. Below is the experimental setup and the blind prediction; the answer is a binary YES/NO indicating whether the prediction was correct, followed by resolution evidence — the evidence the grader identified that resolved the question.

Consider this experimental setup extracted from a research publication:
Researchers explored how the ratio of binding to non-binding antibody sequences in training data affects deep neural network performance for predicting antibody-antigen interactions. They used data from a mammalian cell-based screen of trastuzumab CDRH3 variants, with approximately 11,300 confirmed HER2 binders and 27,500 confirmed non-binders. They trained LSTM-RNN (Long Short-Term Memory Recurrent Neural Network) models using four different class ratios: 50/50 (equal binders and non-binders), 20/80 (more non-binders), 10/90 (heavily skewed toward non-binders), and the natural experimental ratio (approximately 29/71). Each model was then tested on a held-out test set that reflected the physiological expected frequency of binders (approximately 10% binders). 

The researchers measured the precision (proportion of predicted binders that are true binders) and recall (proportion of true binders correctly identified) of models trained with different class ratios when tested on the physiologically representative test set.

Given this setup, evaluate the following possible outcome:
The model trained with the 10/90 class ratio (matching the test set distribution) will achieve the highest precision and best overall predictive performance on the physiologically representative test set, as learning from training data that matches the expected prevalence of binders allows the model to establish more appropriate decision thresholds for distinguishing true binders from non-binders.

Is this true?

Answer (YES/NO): NO